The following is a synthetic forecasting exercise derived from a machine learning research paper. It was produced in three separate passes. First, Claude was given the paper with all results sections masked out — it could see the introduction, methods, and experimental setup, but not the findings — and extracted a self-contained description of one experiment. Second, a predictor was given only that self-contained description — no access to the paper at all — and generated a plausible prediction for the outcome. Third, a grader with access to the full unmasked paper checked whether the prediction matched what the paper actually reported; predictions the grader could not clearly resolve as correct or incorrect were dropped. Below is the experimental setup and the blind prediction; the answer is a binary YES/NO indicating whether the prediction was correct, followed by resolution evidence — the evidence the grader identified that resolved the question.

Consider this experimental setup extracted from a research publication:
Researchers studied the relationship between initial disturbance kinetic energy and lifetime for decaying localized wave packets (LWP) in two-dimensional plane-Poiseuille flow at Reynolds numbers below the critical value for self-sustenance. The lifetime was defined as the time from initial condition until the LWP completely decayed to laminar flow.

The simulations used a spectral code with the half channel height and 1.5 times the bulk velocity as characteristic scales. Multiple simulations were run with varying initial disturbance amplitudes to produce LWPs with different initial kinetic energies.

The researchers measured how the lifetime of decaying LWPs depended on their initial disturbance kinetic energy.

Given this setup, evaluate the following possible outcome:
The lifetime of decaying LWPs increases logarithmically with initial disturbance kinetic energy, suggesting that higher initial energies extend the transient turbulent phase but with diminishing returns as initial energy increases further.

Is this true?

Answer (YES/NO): NO